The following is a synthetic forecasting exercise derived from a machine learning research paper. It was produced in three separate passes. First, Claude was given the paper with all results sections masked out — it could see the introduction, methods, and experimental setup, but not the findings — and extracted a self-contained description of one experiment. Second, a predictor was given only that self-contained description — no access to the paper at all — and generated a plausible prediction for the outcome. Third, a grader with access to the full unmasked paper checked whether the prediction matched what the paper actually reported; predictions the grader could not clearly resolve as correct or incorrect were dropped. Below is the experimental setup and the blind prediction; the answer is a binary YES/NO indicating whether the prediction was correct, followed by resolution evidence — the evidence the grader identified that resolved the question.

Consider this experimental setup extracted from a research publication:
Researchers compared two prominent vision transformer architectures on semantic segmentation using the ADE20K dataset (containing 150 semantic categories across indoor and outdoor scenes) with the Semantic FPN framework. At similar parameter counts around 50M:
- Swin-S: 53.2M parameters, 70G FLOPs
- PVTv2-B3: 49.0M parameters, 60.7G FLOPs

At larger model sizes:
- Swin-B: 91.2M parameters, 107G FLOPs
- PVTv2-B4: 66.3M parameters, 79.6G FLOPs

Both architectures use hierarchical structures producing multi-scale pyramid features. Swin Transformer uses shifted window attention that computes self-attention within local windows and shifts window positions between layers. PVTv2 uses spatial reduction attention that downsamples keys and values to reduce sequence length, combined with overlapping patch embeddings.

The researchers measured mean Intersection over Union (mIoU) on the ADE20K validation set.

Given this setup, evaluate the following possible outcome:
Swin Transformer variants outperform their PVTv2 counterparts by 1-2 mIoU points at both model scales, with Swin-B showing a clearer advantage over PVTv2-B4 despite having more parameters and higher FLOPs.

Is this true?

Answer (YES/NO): NO